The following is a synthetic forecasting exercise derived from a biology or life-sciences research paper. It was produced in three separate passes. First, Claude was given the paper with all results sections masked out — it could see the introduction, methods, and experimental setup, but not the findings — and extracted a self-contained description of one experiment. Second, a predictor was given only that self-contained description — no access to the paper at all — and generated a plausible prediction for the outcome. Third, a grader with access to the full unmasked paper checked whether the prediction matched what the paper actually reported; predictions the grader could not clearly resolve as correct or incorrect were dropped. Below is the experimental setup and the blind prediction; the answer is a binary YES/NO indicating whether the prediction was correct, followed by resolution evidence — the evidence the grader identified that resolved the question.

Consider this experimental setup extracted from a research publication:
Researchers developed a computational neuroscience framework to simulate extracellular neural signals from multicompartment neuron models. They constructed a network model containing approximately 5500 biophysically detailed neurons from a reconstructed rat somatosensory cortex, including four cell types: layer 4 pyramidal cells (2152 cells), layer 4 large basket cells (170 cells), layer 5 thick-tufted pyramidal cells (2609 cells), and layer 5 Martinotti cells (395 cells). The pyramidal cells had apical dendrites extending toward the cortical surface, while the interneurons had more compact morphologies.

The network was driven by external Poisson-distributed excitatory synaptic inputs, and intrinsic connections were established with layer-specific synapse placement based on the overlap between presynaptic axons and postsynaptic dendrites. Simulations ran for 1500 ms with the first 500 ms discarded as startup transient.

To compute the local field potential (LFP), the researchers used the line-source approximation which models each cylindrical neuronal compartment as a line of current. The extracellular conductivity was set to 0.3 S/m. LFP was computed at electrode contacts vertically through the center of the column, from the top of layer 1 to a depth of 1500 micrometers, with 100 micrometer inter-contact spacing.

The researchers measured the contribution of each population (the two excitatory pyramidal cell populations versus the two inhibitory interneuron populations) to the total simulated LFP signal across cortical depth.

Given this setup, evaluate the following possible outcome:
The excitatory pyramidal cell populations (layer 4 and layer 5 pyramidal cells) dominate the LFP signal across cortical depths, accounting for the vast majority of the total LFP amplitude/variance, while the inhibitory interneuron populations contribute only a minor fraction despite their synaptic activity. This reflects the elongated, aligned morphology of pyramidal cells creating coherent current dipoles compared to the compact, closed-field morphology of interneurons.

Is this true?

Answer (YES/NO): NO